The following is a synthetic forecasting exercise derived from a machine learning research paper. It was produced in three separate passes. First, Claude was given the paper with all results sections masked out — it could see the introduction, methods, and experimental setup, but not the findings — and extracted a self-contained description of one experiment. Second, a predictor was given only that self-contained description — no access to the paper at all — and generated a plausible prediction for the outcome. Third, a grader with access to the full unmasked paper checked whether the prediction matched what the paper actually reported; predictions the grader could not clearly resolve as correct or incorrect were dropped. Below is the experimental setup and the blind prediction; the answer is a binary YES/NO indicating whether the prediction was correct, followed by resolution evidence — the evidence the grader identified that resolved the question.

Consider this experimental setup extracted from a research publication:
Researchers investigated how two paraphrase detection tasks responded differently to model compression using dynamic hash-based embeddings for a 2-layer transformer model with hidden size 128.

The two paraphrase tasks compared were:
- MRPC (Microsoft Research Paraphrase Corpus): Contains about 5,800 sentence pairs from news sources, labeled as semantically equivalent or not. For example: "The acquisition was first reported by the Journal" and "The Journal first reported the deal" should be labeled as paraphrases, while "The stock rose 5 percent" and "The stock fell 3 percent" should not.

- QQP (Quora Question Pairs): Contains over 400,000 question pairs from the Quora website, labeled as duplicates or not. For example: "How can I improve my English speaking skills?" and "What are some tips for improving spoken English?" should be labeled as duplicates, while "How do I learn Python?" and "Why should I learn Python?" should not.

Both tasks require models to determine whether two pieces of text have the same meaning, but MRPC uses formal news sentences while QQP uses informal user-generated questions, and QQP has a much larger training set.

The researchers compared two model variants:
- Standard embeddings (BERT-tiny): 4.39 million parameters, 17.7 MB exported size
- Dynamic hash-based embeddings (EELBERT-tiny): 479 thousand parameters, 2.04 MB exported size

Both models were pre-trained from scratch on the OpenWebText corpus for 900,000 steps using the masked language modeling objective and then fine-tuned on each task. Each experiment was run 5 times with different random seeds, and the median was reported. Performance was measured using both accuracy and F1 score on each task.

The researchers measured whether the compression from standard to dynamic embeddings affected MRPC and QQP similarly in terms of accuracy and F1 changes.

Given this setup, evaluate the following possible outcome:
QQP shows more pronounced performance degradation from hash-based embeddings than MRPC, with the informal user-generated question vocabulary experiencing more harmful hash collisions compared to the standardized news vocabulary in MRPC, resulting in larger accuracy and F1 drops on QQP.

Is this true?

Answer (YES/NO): NO